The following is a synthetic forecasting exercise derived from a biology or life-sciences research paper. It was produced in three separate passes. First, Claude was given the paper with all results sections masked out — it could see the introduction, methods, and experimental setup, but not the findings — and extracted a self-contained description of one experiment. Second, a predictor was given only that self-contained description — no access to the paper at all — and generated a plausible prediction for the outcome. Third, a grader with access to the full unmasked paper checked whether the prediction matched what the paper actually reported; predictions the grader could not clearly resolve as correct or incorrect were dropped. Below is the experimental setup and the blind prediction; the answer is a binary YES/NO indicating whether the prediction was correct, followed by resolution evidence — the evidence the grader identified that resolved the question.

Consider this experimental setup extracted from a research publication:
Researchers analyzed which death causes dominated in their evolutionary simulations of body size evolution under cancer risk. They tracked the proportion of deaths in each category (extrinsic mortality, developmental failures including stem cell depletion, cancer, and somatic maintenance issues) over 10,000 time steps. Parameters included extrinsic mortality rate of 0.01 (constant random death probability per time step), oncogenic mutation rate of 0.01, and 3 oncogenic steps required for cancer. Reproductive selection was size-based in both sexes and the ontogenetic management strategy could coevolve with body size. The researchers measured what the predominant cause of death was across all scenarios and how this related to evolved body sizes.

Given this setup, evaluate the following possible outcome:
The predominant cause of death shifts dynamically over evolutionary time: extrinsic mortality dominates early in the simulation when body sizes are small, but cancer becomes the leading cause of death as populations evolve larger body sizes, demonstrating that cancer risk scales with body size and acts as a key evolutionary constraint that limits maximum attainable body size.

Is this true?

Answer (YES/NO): NO